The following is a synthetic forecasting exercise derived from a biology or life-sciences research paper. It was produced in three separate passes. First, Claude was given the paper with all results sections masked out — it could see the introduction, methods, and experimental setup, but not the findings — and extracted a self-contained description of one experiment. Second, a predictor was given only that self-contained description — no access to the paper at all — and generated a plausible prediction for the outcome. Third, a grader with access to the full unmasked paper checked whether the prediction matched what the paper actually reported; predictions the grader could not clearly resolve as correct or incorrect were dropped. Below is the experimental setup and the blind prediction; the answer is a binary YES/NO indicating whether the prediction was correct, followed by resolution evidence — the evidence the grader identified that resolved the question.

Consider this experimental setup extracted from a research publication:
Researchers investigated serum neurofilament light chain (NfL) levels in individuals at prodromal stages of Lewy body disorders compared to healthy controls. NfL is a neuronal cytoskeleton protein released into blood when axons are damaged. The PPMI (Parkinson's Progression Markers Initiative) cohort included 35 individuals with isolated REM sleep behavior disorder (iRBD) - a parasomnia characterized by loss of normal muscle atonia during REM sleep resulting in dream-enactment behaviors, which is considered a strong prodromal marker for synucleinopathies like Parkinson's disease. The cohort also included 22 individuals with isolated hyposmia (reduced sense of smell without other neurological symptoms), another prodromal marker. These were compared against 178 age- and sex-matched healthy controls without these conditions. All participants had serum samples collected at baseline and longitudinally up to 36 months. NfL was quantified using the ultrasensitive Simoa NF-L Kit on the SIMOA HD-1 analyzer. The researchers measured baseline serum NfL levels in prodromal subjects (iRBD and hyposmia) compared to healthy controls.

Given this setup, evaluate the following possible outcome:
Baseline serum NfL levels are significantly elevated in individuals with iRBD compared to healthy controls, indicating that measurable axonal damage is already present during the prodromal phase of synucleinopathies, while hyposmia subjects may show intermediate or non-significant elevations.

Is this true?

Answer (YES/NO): NO